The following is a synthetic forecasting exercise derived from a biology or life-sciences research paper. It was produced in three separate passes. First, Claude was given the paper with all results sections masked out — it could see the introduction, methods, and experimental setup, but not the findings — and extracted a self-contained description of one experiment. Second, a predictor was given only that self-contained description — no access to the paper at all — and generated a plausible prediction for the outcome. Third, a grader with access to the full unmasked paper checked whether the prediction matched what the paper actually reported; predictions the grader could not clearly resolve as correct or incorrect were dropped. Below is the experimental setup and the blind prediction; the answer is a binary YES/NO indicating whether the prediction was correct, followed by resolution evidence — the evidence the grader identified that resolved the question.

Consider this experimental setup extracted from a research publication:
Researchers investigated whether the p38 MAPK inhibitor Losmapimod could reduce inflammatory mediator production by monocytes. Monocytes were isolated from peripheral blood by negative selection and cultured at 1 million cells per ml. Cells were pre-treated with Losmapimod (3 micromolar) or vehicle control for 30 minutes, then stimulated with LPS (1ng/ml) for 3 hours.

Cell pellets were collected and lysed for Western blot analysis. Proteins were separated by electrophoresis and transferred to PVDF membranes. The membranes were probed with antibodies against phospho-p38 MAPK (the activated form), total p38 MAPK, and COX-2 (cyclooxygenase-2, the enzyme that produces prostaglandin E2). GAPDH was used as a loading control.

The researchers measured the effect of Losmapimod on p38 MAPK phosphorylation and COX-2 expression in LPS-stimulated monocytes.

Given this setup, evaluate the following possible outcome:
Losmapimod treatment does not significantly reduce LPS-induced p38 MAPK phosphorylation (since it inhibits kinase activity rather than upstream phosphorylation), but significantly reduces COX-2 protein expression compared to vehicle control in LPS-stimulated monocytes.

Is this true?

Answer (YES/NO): NO